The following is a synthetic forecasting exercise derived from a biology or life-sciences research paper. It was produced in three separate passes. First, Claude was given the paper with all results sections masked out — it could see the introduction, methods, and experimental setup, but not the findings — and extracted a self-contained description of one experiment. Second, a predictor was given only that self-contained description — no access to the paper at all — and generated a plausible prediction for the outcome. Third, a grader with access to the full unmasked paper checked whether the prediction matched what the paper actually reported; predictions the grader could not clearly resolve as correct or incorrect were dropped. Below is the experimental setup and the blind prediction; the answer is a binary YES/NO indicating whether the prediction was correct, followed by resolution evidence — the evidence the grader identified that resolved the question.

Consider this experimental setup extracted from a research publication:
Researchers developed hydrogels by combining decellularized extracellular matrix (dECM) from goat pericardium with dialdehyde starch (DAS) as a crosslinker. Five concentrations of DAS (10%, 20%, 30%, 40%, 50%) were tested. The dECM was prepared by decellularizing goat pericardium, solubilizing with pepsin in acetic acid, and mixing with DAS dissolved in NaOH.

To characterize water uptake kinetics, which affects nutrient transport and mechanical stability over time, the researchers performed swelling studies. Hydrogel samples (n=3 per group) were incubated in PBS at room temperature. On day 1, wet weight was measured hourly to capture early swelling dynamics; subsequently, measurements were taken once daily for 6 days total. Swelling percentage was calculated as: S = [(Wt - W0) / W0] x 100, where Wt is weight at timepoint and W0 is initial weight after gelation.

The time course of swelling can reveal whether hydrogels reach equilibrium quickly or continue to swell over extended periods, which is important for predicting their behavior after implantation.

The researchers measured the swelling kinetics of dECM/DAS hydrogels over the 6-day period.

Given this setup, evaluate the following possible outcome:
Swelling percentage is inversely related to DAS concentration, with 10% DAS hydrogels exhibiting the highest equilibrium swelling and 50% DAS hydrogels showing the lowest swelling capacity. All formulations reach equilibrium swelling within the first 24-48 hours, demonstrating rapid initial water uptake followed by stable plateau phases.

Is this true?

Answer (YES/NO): NO